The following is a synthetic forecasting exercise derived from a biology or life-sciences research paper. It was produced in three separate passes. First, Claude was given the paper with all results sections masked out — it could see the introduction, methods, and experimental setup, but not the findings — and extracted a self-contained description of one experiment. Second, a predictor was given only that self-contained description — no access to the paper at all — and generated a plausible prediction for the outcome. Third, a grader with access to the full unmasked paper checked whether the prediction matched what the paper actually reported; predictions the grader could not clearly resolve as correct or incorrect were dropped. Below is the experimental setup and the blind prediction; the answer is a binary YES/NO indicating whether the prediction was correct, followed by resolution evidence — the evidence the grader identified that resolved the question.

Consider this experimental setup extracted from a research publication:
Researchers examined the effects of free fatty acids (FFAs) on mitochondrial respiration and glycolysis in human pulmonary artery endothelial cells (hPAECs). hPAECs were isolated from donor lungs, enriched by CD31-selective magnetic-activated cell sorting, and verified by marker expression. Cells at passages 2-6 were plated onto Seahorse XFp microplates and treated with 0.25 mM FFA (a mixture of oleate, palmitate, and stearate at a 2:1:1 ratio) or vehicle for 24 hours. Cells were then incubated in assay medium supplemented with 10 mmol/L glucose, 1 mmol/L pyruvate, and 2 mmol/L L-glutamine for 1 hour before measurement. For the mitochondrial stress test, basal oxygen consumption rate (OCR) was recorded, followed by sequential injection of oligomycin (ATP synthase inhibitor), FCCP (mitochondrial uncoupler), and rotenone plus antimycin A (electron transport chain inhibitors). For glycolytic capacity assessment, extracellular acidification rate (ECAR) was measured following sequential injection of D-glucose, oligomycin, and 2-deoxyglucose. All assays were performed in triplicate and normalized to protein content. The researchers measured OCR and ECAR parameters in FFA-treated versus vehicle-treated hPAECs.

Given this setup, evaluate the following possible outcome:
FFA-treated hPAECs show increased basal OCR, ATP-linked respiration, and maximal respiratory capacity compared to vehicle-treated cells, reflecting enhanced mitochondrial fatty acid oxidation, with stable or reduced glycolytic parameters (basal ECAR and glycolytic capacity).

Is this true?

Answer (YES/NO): NO